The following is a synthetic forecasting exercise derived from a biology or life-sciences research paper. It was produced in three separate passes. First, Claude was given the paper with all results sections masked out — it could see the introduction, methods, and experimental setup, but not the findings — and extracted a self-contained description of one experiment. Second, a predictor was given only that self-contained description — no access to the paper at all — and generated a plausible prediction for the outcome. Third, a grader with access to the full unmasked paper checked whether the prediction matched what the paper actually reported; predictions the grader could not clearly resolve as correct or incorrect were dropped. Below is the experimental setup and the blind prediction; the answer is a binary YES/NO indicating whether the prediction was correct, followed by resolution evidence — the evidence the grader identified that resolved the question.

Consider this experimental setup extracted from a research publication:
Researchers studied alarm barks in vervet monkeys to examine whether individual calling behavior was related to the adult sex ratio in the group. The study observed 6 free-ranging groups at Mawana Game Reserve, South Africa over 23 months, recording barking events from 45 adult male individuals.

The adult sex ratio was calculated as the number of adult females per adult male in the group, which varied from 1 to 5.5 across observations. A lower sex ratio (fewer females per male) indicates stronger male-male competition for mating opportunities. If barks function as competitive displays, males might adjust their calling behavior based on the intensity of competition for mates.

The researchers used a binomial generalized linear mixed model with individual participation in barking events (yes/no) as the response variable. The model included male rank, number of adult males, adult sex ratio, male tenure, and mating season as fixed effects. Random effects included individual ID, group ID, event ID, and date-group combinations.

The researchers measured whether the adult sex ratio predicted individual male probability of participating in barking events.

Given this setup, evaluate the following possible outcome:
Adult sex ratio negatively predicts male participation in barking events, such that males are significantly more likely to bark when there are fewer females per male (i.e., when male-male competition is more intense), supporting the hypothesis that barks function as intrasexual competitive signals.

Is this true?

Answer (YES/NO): NO